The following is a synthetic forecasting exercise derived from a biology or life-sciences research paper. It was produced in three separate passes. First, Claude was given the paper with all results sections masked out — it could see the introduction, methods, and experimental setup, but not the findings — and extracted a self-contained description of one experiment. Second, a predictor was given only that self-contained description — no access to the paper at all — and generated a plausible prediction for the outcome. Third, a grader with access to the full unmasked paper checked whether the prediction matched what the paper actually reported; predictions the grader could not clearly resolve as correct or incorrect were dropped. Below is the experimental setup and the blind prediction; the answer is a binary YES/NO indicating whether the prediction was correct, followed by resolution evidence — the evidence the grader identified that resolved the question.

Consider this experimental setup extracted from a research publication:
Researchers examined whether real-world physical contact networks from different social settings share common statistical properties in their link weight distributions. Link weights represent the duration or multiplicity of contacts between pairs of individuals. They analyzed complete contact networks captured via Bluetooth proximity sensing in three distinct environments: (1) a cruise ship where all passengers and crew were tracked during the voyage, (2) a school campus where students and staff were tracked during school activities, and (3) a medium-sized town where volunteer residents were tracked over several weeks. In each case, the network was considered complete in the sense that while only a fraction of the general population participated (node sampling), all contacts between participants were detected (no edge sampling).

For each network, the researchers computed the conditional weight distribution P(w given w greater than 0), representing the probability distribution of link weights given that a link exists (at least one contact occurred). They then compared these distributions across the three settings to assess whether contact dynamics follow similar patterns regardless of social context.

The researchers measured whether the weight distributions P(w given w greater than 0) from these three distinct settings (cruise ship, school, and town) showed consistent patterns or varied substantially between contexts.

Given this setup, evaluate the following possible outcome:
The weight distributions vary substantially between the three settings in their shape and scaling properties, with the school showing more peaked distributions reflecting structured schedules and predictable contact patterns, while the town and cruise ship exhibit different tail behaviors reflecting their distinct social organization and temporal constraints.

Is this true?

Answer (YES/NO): NO